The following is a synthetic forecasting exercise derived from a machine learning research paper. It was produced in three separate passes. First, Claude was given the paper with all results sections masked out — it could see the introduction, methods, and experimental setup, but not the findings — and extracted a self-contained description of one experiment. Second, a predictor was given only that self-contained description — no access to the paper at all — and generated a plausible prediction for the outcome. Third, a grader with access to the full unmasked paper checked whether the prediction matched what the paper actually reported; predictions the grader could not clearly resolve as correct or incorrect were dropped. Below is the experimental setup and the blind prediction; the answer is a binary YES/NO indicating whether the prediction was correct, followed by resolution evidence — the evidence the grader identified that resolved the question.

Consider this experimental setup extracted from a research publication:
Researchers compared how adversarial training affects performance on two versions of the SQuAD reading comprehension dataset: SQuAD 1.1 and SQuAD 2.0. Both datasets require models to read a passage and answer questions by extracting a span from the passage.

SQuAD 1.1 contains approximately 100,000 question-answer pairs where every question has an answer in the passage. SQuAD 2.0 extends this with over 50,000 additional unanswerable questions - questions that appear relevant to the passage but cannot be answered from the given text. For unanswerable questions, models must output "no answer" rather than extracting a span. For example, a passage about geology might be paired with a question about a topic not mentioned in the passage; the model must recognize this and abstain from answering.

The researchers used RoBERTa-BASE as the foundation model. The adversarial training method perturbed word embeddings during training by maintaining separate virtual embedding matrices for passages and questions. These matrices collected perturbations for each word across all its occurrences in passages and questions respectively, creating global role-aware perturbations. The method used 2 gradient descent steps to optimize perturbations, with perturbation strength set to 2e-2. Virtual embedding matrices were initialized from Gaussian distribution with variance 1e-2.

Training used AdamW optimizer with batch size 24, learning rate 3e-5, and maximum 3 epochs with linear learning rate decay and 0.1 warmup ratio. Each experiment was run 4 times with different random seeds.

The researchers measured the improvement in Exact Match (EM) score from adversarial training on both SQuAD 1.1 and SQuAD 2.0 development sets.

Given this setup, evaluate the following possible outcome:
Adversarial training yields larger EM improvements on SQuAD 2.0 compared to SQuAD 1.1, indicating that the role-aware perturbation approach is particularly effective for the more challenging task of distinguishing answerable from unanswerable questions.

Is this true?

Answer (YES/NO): YES